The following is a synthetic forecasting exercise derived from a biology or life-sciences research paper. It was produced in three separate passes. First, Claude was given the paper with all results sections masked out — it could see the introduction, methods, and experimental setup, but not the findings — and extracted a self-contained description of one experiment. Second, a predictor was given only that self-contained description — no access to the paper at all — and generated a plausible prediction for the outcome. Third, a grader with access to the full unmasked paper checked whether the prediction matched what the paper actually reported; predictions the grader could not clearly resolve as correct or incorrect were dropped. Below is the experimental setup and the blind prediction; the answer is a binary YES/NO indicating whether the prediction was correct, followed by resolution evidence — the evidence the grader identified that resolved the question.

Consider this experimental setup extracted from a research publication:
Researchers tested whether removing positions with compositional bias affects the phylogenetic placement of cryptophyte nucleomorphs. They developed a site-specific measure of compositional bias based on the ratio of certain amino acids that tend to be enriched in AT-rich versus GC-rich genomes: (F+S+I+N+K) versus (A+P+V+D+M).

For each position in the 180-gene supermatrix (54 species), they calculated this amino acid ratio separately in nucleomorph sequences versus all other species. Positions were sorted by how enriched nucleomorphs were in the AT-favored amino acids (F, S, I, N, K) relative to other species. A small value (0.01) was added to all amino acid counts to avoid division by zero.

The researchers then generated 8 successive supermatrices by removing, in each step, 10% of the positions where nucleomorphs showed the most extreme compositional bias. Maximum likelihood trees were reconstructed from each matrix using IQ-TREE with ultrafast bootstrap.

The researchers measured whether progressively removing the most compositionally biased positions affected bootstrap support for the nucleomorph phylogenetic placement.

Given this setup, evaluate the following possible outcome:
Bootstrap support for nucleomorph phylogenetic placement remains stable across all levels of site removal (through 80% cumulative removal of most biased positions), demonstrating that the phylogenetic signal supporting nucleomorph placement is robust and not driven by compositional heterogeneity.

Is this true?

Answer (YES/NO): YES